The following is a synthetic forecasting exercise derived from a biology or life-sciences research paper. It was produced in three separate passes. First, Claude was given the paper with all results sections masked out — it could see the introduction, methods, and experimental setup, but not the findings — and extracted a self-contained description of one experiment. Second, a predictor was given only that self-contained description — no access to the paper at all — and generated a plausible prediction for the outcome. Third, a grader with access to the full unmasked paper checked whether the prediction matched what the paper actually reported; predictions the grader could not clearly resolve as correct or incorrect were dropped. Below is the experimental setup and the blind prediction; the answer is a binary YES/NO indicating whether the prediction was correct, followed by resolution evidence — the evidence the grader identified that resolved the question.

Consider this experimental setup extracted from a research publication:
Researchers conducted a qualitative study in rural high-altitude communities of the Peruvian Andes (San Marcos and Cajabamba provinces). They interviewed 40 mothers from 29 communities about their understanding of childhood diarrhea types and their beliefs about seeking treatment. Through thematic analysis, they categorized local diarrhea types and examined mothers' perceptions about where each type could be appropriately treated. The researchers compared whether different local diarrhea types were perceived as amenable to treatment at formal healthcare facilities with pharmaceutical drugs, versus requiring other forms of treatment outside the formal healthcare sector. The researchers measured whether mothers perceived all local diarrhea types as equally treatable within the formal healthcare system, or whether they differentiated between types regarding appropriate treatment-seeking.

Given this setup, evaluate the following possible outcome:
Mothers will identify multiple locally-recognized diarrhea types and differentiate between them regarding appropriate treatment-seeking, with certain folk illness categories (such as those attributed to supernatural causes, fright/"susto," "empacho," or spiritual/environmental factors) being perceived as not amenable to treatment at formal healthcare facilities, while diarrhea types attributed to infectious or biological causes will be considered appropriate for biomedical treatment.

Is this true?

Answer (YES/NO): YES